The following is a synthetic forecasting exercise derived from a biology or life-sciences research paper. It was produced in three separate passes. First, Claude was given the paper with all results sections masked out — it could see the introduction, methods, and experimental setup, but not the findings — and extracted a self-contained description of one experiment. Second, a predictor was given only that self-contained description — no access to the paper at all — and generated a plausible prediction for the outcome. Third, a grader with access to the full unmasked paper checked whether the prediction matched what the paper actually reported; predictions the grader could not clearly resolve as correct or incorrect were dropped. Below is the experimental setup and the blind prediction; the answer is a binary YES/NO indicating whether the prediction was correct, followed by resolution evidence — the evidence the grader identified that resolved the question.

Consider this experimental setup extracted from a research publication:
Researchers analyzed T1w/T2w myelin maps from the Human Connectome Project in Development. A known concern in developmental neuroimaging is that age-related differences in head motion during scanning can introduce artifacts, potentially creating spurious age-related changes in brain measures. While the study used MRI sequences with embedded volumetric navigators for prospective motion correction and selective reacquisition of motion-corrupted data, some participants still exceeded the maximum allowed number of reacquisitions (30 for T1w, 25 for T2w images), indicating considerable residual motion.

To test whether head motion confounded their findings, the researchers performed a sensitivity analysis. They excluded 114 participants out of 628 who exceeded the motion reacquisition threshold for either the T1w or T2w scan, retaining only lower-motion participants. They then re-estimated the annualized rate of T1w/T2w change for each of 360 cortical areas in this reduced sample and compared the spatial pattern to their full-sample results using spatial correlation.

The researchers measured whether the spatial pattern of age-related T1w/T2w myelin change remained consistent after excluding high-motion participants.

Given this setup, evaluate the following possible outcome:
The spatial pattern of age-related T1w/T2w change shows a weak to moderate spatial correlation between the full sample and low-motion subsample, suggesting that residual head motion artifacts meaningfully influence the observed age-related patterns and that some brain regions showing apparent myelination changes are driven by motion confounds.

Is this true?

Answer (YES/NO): NO